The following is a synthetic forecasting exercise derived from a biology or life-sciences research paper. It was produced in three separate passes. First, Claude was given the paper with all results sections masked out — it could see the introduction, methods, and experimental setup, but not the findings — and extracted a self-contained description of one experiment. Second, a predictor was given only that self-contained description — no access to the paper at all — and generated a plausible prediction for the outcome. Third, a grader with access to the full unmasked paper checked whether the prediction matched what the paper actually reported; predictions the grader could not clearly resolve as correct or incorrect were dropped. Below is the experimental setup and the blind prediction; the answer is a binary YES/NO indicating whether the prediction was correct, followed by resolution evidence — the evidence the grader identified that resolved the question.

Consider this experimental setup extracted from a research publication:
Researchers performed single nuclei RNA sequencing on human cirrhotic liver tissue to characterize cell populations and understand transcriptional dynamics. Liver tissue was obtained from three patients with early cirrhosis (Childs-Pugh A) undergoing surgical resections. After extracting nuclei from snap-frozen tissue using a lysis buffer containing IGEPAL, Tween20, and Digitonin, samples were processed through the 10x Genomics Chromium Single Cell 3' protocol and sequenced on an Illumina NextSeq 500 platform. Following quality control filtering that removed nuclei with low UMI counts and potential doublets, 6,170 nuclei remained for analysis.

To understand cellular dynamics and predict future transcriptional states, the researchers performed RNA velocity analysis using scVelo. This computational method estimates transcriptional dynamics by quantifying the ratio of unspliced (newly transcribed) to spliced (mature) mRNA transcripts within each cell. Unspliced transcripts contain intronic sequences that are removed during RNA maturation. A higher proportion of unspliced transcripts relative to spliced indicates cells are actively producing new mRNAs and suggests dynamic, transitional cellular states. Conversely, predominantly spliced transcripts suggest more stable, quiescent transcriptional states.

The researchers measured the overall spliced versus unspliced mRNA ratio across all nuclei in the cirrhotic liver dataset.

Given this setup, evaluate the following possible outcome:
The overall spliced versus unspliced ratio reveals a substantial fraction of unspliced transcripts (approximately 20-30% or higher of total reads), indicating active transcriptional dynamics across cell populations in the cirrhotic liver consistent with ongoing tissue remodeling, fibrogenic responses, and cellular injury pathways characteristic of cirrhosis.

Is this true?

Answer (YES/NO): YES